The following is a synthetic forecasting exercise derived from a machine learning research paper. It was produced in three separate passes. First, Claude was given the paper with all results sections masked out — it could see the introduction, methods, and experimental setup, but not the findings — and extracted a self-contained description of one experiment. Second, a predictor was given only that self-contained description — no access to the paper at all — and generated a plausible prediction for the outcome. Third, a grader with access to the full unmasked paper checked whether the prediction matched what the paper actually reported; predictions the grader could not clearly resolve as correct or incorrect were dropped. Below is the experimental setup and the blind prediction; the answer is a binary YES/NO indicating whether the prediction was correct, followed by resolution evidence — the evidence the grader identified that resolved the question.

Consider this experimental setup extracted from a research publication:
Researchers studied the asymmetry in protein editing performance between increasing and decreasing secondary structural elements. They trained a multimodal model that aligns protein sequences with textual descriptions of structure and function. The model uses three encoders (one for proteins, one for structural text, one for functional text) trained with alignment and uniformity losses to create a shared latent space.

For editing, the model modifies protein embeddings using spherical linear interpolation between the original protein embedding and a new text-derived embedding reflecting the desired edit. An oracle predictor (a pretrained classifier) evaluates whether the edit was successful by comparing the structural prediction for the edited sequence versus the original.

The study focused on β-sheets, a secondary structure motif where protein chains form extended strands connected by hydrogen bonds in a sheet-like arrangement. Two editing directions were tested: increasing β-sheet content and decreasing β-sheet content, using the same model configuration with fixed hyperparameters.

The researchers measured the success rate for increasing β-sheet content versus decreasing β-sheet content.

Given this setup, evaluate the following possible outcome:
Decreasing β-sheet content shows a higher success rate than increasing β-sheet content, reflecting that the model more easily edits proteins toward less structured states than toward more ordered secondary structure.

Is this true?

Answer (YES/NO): YES